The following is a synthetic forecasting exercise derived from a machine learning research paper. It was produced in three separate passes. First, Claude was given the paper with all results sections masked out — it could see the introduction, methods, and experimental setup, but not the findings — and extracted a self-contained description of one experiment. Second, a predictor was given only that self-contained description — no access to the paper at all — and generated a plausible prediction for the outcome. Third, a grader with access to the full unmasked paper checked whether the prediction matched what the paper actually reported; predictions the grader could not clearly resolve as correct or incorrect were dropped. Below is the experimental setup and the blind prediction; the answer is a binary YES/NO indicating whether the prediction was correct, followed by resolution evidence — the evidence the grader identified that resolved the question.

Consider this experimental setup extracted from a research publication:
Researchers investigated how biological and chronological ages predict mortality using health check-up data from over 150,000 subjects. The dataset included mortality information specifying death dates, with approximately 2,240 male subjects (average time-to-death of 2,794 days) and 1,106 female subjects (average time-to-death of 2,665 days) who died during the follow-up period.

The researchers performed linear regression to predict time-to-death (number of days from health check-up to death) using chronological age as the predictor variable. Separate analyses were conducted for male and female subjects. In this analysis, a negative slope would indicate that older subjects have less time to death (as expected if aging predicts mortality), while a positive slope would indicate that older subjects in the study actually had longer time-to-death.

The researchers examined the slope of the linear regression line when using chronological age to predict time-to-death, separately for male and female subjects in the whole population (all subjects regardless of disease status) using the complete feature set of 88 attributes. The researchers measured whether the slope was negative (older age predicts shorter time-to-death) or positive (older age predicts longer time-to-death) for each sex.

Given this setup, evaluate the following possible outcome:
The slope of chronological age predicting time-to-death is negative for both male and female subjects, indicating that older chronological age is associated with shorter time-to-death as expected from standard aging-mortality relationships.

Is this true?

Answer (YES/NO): NO